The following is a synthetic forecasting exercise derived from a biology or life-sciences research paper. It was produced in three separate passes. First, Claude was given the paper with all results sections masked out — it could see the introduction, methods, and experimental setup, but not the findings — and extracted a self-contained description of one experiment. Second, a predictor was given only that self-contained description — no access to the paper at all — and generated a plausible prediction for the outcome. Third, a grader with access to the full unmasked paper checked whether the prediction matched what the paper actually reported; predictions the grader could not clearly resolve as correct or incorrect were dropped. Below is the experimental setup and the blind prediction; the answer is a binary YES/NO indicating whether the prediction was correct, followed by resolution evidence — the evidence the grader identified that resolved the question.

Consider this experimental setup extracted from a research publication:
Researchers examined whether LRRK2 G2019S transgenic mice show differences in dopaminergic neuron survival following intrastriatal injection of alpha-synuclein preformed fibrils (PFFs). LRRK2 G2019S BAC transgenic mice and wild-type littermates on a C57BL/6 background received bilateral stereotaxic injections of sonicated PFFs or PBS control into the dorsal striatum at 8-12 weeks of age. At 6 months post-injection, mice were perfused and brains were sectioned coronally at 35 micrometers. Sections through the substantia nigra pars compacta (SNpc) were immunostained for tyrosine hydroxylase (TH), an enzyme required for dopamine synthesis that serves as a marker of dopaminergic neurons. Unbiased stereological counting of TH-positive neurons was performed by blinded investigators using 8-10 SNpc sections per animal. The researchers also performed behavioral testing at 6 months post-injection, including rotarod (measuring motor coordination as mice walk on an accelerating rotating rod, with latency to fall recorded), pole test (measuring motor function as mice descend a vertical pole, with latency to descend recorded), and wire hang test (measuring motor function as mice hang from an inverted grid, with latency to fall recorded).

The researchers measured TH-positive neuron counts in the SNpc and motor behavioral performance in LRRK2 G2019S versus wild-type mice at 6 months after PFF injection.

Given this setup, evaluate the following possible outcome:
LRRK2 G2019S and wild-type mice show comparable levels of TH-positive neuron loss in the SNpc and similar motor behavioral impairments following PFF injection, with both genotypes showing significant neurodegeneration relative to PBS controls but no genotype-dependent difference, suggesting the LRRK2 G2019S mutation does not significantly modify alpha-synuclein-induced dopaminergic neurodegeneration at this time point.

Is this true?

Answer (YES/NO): NO